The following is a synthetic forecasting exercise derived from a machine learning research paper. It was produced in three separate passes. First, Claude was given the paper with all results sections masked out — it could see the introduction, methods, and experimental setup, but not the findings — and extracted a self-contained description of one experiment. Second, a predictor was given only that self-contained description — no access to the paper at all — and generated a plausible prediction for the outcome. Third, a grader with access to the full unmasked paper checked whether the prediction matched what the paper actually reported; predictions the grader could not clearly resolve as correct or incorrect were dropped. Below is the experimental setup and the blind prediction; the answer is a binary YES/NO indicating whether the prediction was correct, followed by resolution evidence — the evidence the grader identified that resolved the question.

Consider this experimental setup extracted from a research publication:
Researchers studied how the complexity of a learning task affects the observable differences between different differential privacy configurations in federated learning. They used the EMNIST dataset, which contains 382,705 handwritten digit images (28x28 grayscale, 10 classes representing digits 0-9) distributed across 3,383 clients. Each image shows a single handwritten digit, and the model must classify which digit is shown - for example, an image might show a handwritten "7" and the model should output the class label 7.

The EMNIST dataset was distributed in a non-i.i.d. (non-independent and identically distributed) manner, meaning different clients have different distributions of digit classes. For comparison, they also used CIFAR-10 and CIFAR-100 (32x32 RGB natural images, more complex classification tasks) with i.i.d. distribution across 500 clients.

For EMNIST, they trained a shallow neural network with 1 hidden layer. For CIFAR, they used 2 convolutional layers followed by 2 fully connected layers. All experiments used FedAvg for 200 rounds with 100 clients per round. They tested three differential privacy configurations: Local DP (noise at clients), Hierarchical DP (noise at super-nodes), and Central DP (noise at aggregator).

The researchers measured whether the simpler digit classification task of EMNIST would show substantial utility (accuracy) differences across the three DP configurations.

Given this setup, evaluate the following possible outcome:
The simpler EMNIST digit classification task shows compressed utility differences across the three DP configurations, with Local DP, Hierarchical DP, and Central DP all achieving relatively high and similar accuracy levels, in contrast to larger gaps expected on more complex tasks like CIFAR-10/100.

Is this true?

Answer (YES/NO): YES